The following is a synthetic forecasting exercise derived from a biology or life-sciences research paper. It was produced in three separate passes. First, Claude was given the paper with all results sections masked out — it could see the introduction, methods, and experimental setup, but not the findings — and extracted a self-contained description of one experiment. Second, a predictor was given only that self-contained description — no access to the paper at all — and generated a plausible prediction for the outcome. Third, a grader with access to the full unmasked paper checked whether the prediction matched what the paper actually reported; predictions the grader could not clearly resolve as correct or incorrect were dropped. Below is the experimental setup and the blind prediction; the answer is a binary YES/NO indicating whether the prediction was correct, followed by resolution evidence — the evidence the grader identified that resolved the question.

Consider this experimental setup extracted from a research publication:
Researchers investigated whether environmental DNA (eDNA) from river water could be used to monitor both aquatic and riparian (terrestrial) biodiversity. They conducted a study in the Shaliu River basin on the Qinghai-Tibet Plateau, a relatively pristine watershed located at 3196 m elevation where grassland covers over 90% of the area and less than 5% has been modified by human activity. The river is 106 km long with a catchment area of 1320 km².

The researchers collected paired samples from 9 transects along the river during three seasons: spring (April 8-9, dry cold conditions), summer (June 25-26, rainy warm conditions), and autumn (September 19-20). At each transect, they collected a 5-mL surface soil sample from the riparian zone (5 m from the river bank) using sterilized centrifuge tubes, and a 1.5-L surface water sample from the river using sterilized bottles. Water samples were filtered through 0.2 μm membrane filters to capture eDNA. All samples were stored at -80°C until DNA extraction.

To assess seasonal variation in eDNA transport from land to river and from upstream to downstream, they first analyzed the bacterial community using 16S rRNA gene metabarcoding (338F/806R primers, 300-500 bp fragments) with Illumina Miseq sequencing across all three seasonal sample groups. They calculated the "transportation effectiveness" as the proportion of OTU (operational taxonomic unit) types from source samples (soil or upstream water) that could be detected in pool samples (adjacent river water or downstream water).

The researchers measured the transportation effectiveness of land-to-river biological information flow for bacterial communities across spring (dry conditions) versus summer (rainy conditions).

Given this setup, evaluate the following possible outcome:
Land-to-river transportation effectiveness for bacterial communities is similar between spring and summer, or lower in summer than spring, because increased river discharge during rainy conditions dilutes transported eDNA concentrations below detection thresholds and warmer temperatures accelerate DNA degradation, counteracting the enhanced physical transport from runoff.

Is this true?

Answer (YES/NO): NO